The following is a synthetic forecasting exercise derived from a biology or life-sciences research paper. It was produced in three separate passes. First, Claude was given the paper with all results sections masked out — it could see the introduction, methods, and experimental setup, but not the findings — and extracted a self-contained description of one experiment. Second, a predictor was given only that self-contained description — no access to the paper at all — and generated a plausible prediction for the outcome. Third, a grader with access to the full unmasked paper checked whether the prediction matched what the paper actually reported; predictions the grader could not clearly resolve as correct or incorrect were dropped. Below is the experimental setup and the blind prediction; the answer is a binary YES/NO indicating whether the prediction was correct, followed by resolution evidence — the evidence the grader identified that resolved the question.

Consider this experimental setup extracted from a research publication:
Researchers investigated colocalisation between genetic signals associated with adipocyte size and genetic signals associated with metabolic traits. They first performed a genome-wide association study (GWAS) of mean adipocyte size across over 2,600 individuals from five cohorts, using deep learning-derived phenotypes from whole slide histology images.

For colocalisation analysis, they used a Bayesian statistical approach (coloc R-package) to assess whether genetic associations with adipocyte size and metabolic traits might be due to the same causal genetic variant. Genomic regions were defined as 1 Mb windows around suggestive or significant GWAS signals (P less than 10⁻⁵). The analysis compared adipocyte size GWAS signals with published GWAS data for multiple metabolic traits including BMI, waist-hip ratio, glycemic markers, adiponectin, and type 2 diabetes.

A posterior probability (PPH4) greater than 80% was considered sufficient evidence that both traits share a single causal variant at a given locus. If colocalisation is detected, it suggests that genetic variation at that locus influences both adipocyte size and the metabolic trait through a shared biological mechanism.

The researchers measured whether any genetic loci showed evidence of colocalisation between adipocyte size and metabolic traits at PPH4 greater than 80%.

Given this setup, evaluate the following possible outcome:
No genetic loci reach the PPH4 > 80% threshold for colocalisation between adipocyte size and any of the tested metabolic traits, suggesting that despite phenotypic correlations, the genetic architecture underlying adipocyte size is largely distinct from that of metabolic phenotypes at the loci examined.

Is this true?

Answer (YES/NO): NO